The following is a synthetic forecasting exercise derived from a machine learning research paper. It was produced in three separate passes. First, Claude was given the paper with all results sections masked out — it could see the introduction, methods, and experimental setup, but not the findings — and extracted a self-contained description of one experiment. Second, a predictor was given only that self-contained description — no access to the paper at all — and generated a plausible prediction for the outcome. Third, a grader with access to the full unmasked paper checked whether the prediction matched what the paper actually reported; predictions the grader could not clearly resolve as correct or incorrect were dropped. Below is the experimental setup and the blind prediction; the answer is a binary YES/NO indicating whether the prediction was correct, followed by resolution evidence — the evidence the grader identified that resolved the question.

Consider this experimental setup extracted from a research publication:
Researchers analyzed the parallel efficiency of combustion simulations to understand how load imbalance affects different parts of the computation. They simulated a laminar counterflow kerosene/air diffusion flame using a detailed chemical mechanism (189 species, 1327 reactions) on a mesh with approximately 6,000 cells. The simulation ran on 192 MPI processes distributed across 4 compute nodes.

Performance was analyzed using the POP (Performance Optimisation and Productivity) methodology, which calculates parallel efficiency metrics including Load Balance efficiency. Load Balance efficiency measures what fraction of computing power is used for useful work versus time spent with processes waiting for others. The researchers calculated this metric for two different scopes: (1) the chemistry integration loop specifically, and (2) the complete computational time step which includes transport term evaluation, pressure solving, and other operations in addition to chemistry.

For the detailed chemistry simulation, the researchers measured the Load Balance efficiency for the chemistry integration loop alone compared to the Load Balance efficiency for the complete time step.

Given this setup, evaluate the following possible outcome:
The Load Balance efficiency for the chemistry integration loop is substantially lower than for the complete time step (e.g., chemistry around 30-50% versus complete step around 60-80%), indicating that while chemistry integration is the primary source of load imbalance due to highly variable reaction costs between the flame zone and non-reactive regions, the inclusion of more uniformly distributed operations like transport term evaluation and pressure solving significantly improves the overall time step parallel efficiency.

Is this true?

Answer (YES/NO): NO